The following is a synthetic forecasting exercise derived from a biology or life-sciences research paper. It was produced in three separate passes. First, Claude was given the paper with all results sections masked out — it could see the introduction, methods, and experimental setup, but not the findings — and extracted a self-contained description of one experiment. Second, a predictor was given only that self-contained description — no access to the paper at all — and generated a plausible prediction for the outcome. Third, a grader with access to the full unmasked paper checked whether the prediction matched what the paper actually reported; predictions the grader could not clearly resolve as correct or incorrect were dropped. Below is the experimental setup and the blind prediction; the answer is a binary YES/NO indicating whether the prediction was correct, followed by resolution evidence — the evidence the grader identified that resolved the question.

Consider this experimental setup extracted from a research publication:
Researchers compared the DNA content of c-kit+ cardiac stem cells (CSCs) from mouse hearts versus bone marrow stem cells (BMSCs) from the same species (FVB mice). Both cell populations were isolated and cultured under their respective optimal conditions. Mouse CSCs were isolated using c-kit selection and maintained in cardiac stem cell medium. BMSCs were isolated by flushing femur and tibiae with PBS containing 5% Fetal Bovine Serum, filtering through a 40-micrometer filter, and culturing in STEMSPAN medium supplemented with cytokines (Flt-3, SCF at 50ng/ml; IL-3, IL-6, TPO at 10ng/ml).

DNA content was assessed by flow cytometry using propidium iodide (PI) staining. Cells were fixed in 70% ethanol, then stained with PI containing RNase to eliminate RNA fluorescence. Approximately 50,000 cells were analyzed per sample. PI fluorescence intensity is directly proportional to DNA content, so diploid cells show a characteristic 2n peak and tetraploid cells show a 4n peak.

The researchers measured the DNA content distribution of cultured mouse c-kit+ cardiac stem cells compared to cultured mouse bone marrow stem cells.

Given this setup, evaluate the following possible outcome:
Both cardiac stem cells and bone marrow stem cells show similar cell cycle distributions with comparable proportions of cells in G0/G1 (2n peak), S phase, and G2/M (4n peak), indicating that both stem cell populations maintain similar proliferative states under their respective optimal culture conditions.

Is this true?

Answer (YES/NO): NO